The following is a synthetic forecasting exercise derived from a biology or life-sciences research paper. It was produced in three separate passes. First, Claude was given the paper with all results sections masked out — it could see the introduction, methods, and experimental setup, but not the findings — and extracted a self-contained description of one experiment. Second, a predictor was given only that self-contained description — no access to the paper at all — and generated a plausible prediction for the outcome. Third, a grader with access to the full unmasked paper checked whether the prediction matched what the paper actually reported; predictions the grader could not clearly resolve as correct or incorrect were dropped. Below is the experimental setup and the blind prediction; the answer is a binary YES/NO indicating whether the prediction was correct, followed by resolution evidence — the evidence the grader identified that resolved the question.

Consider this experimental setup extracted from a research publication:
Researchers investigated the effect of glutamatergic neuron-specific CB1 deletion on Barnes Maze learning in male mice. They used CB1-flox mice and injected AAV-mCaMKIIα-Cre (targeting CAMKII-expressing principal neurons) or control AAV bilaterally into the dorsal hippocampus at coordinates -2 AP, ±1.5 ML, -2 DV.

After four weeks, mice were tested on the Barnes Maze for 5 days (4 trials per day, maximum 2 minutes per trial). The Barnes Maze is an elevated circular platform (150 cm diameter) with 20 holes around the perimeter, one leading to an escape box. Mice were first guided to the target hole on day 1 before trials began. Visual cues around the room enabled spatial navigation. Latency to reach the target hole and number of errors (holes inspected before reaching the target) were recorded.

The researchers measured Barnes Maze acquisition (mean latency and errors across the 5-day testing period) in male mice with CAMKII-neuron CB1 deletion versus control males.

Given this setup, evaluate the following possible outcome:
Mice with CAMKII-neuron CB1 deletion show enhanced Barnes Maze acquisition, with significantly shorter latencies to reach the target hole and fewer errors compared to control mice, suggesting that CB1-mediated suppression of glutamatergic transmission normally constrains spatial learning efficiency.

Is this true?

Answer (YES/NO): NO